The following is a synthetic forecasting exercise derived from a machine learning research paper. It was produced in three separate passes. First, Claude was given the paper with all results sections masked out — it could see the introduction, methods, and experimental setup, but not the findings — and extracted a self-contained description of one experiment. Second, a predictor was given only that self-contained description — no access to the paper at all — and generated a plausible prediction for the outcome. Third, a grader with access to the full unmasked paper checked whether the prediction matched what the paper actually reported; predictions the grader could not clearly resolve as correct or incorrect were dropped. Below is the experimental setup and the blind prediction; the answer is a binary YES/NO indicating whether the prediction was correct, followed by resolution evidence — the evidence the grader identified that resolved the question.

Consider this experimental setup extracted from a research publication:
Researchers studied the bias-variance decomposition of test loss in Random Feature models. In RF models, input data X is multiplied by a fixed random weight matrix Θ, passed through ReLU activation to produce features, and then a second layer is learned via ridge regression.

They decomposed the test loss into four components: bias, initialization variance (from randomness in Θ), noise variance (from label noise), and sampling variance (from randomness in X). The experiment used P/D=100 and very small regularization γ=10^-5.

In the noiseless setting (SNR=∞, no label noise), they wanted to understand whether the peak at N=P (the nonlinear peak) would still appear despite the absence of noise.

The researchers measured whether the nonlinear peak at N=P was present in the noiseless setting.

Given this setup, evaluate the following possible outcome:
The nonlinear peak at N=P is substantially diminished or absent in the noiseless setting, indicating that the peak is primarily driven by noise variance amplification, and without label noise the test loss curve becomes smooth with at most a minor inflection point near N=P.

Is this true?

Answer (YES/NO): NO